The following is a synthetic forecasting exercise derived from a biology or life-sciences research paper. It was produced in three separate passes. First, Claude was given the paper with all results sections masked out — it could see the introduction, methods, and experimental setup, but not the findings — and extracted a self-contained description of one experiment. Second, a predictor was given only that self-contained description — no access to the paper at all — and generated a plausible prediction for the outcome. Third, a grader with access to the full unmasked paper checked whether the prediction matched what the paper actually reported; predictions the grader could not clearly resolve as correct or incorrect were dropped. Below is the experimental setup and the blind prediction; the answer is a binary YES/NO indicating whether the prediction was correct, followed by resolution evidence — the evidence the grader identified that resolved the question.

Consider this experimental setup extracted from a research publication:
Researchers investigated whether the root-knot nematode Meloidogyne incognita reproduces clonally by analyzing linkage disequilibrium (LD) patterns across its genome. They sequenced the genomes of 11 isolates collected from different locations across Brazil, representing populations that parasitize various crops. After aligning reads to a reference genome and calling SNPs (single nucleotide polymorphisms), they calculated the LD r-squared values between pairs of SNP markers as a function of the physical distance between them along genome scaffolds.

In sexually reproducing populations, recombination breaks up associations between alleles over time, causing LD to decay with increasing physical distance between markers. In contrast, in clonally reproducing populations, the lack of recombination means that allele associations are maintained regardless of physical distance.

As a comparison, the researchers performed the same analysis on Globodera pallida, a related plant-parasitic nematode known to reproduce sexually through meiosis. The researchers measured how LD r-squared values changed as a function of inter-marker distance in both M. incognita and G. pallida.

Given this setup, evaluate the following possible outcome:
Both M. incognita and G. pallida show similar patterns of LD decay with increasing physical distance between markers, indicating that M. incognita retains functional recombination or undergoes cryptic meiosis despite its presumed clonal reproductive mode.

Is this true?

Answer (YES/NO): NO